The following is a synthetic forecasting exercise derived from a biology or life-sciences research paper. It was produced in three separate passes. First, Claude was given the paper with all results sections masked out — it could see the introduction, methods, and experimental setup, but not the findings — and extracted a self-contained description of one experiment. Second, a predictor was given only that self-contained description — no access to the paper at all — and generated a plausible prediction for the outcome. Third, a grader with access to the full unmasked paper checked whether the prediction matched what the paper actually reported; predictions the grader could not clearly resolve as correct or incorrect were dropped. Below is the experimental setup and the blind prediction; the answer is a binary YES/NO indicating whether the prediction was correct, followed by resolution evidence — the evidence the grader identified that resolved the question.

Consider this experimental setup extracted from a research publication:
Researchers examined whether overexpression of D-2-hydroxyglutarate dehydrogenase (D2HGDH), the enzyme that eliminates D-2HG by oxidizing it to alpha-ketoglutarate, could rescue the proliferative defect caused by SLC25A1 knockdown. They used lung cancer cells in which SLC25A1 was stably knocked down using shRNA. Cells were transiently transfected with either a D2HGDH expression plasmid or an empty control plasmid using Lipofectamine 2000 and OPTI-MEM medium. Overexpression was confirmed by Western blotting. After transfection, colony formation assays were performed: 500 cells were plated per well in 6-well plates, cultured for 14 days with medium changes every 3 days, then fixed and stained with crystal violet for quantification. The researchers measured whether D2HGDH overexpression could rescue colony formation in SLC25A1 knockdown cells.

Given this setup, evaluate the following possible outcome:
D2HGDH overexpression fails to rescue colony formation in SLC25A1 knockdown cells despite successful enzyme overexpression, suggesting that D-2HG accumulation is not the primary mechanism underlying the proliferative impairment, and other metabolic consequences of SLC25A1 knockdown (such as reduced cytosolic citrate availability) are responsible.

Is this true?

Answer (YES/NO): NO